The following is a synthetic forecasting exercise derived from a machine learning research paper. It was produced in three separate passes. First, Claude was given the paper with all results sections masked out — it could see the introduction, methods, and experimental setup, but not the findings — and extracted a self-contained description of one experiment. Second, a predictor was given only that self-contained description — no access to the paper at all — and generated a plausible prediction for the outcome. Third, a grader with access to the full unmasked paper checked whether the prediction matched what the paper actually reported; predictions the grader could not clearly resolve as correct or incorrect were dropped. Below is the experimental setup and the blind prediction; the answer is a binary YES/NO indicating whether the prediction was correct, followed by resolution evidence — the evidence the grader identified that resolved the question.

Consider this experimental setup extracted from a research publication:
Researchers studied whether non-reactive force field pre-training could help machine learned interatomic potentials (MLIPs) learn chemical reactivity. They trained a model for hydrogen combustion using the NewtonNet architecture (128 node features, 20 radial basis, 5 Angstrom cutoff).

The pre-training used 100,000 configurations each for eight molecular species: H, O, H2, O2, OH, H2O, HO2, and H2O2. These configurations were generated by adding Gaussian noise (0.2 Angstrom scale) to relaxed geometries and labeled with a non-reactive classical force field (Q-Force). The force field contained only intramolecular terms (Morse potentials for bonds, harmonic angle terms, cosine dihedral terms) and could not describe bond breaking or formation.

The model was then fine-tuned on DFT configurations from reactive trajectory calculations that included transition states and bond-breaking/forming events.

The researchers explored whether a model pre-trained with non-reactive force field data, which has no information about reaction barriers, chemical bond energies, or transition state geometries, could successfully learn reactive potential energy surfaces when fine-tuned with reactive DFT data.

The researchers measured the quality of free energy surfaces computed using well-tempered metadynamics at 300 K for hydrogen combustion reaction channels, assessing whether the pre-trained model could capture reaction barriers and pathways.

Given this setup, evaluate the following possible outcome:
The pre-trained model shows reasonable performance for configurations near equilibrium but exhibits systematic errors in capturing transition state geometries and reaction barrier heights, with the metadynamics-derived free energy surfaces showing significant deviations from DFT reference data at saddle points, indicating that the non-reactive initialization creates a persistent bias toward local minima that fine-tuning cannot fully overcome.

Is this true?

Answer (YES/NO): NO